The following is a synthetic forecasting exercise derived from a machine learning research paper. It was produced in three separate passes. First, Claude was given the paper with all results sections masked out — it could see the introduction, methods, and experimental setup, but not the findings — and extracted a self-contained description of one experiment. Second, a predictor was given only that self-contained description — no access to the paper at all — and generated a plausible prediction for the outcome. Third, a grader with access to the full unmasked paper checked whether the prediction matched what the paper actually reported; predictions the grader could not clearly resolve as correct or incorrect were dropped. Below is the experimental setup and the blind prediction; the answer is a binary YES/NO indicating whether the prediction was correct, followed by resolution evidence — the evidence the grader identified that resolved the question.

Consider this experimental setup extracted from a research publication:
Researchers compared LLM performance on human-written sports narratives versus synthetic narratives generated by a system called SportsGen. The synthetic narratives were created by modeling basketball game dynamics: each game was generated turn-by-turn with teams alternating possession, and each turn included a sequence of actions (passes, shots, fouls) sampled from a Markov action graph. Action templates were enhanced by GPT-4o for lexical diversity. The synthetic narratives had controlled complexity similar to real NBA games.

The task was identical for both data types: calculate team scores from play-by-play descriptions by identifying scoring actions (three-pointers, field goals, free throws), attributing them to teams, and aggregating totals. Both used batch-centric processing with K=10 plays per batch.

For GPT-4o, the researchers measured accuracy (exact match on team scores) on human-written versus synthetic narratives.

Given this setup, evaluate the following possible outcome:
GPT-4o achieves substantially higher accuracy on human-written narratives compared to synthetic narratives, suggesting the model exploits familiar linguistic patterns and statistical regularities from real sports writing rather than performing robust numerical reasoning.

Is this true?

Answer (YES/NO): YES